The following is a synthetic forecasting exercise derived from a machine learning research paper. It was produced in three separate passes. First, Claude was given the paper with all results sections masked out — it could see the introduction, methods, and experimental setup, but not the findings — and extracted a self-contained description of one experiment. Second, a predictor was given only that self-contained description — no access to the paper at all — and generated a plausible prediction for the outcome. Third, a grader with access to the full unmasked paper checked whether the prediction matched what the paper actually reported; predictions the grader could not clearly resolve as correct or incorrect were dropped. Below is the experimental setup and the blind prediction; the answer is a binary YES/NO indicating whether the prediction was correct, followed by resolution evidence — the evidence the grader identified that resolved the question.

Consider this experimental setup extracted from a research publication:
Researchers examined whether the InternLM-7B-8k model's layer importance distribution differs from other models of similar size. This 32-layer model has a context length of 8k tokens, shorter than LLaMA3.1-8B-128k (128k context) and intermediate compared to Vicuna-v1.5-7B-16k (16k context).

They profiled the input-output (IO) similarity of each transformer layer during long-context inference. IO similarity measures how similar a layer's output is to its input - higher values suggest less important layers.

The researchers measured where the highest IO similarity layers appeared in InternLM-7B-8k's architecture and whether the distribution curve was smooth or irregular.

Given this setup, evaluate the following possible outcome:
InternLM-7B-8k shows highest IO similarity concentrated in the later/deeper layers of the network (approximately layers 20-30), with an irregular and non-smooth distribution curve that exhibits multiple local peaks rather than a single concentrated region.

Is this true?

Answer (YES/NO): NO